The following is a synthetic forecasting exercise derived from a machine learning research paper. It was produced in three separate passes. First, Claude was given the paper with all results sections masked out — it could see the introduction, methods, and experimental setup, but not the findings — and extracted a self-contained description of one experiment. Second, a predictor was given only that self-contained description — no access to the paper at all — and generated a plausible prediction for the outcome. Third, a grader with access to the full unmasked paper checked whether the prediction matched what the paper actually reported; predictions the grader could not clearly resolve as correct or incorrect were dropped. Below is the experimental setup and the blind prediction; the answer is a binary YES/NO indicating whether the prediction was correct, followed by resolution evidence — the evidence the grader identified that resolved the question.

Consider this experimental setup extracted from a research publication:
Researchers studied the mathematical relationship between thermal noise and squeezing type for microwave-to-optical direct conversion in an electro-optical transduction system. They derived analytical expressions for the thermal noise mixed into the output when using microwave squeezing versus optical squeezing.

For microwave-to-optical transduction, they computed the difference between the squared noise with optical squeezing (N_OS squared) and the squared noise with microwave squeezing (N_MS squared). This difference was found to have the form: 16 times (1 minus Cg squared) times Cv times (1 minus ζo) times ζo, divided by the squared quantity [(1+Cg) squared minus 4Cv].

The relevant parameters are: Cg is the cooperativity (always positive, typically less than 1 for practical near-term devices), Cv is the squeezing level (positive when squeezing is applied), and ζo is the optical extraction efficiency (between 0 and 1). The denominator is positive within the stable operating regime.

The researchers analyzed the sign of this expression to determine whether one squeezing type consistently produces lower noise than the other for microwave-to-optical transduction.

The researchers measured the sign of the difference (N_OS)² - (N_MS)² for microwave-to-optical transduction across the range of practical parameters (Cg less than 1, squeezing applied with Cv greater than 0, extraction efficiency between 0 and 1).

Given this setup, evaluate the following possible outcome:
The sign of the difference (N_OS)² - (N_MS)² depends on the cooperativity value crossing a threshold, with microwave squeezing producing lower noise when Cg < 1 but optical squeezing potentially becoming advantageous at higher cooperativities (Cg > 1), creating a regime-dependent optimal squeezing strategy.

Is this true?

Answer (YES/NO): NO